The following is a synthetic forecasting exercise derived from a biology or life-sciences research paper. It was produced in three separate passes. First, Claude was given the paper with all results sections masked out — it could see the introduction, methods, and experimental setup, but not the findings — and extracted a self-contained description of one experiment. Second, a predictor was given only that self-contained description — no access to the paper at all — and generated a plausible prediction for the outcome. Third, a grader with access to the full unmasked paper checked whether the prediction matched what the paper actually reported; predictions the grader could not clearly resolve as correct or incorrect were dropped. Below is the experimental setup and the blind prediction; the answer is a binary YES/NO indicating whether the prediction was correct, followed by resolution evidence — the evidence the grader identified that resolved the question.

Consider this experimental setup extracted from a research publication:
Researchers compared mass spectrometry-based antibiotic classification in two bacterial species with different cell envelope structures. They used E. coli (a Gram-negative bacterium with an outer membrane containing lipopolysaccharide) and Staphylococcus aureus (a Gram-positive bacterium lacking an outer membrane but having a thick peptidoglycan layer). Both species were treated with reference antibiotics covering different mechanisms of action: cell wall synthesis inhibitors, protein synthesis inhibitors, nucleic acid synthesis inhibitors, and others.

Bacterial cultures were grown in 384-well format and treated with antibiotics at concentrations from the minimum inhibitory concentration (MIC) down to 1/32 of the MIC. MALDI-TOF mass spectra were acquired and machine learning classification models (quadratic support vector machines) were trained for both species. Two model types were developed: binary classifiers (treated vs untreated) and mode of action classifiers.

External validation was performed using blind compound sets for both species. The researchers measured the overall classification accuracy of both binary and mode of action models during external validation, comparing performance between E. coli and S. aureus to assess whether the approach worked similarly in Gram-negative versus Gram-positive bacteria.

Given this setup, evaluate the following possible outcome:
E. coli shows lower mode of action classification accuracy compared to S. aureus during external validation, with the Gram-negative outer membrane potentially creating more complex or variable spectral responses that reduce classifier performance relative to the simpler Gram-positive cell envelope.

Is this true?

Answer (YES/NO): NO